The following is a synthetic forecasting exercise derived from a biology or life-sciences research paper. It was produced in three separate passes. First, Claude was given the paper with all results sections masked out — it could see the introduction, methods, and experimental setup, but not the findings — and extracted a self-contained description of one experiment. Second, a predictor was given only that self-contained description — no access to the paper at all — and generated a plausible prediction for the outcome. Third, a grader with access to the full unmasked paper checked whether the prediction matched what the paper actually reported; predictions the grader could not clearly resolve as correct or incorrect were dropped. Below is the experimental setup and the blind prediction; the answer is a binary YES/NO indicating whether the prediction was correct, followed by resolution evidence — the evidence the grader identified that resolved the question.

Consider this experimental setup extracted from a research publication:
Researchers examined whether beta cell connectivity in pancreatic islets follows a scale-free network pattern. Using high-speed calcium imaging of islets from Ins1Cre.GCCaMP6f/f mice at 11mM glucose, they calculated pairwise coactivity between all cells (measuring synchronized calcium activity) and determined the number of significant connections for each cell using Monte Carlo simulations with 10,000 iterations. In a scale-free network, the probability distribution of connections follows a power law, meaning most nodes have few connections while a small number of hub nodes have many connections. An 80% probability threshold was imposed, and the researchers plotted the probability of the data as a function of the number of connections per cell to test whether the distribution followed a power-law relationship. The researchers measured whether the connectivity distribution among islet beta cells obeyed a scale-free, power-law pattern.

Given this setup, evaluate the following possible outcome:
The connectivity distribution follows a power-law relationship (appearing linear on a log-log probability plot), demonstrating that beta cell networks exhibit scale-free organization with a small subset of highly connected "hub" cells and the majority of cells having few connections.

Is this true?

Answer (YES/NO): NO